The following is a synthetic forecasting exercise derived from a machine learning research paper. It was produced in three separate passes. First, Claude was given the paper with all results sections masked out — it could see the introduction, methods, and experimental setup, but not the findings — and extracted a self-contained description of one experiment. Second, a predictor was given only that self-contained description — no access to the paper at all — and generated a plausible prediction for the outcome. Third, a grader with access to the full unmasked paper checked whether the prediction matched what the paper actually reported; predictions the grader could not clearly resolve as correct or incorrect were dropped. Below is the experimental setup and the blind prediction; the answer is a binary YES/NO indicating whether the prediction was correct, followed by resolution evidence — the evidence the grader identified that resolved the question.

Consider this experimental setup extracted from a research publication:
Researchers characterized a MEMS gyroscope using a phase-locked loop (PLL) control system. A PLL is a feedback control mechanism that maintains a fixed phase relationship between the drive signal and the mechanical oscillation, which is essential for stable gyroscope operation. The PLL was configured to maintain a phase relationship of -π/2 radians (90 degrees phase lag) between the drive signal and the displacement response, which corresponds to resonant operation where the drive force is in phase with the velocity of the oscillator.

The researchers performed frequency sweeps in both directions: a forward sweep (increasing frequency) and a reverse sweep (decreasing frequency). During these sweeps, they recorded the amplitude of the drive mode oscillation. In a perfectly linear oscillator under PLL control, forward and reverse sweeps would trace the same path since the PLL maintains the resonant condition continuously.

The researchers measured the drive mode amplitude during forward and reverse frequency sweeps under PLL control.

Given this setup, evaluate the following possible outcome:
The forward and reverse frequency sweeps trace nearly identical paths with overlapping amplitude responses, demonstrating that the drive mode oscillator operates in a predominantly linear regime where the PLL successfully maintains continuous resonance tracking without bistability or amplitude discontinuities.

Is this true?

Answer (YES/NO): NO